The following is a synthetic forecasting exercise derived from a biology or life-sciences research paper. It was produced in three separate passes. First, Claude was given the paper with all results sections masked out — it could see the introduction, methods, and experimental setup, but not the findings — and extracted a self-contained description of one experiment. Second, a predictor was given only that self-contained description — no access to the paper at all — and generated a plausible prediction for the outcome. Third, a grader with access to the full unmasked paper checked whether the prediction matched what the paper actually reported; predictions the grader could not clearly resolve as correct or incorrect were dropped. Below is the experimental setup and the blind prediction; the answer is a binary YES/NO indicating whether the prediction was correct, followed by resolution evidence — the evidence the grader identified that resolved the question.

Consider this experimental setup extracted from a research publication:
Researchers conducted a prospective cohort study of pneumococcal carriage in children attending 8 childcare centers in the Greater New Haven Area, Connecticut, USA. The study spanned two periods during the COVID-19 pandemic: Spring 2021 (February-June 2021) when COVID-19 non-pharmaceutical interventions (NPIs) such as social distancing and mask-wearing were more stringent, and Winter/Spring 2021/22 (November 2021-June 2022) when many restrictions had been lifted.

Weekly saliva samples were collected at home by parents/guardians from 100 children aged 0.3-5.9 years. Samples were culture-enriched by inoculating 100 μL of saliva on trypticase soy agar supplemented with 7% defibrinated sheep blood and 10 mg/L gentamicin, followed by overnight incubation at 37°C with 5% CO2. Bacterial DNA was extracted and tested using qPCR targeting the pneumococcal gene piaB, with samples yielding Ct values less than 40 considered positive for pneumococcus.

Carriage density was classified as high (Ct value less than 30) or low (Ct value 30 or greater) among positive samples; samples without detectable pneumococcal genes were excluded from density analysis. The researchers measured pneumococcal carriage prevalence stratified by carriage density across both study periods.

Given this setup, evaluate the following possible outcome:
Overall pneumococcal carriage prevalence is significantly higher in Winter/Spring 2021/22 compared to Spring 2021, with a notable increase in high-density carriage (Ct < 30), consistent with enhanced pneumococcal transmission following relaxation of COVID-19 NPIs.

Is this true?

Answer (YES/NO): YES